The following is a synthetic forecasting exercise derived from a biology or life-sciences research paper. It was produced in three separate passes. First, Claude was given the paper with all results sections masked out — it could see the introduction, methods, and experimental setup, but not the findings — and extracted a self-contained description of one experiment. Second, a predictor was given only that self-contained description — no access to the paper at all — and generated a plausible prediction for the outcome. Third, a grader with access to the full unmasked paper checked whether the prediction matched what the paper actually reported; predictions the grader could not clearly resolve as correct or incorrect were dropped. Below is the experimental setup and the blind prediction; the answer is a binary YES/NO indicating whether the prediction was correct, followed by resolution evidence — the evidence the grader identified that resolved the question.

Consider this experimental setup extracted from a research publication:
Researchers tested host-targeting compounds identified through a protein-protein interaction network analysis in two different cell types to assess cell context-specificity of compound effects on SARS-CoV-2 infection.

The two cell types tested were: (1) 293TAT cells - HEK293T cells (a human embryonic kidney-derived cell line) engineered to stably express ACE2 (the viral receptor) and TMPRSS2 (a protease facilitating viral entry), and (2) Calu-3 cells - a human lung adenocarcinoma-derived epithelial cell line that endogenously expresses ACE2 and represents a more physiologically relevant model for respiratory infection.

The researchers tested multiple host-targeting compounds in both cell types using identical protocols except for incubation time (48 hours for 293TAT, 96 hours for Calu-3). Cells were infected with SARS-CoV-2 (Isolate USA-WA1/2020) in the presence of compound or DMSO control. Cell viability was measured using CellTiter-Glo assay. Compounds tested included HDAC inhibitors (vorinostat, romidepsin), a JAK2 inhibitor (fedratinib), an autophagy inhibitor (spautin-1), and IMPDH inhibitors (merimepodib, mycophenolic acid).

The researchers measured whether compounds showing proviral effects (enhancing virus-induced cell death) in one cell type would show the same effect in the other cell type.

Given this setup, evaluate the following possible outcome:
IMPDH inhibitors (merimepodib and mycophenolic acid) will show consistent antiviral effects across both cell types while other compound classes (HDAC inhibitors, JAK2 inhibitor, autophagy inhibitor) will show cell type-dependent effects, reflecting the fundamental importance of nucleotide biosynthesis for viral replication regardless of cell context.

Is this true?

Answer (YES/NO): NO